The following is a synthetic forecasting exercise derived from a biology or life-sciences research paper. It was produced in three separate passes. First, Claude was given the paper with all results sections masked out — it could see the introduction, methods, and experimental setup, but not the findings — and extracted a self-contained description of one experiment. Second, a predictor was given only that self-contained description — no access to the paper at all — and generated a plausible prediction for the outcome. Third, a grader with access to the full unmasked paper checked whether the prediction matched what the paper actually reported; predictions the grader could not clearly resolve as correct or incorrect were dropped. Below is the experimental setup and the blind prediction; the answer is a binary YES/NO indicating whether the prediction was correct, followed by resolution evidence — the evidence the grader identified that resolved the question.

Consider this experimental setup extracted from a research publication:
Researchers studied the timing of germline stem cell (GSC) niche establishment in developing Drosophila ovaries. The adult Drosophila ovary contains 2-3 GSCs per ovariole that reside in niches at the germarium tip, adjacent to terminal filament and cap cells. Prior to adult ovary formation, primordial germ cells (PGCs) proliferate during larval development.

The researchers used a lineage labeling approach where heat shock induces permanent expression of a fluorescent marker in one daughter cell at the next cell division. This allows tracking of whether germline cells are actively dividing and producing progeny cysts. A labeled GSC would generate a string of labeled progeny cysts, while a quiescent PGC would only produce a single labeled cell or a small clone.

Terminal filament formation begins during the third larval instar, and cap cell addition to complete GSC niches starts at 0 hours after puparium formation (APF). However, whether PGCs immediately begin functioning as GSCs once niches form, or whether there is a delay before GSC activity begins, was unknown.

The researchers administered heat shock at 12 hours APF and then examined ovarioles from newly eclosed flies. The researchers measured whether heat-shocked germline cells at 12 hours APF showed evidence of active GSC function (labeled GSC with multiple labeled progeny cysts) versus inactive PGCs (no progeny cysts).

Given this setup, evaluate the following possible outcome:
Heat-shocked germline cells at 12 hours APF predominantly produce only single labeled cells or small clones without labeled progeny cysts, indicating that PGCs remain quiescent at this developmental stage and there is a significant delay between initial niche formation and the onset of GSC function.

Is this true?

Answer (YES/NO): NO